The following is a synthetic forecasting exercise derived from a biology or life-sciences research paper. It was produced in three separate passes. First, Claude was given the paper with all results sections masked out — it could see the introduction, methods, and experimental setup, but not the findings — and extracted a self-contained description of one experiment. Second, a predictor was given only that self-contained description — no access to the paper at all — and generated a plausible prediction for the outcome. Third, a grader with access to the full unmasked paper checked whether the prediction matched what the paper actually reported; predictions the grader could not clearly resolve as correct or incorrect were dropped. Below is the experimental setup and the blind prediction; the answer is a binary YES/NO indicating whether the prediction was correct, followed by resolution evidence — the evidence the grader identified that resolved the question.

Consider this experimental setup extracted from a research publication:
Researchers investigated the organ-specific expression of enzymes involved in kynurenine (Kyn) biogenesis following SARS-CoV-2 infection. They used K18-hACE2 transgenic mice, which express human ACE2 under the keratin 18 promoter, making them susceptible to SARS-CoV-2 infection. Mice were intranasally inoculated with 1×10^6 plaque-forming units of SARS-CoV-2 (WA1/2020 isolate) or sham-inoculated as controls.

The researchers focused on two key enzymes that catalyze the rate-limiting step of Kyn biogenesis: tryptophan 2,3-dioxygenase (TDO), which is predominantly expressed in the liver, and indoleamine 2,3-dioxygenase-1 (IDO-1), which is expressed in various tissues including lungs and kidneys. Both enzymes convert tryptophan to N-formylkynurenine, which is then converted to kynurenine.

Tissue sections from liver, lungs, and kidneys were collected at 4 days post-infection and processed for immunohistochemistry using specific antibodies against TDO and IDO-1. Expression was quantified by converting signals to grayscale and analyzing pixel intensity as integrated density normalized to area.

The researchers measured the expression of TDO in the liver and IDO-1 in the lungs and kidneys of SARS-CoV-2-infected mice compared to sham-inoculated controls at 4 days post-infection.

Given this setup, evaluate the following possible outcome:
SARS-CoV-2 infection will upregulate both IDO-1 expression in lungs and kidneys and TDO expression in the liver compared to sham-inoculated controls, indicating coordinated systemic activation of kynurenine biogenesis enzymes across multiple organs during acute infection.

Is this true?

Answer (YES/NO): YES